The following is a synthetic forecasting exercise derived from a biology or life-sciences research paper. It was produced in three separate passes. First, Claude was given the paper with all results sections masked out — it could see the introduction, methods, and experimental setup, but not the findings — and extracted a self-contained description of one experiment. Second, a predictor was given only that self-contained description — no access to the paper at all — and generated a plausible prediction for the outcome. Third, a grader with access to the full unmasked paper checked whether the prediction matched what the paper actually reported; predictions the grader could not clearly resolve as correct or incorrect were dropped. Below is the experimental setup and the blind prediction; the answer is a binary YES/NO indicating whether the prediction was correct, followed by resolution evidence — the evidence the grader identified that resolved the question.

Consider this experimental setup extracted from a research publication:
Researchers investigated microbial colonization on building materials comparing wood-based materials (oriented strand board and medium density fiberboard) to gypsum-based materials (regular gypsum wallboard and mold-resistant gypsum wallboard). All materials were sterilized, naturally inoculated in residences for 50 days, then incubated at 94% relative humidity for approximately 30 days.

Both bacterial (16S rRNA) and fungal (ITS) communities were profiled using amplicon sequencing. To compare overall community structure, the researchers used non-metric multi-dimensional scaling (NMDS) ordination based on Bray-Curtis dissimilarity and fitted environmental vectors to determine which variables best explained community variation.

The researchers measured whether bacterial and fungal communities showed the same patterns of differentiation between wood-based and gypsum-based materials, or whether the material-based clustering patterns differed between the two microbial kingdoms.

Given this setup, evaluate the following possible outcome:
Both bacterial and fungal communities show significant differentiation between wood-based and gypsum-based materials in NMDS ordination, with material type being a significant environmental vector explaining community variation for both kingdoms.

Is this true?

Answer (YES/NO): NO